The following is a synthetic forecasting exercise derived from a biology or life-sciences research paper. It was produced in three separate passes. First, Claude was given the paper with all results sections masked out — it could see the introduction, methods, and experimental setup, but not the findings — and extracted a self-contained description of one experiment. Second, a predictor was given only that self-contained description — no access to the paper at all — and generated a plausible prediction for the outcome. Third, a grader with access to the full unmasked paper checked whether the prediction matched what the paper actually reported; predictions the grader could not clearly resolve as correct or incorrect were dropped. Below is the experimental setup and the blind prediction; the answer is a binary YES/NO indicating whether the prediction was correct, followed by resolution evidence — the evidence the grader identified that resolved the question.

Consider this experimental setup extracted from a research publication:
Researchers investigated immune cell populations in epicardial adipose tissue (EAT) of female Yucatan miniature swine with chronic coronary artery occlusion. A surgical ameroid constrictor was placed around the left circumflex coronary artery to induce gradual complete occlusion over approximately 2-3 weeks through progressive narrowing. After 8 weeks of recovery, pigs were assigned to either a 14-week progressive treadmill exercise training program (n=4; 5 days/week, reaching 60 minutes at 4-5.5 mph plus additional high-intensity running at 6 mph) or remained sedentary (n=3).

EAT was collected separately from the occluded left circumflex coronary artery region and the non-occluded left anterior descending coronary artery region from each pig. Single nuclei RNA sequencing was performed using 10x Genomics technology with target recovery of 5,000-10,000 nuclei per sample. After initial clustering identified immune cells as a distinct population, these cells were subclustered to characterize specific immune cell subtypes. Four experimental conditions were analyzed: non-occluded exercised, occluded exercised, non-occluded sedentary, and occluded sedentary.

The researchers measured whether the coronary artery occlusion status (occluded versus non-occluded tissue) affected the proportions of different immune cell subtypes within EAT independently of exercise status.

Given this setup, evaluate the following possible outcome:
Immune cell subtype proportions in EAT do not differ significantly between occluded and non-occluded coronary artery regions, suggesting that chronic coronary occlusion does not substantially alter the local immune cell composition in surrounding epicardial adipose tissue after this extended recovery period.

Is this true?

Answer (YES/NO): NO